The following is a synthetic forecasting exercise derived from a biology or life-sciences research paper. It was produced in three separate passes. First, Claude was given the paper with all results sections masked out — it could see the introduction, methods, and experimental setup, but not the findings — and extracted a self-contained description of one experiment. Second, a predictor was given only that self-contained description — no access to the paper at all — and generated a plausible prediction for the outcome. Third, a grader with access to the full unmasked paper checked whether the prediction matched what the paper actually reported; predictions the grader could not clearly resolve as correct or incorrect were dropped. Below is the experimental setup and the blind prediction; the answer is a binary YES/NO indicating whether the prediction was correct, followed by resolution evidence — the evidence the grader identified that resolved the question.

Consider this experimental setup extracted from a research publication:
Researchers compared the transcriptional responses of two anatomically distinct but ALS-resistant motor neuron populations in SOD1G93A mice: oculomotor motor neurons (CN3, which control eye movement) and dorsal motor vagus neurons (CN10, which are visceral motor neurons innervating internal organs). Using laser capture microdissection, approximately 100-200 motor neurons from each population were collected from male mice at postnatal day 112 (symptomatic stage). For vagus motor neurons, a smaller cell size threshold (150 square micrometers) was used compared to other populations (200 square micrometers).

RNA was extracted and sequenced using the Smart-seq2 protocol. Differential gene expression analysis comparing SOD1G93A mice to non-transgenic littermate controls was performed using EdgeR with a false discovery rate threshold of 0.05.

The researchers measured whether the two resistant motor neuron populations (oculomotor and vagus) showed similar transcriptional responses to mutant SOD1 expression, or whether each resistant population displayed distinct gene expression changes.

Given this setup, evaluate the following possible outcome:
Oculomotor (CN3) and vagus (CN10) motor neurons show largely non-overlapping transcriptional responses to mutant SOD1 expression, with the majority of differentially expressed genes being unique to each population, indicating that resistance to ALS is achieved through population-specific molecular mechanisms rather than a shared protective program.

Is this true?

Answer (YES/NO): YES